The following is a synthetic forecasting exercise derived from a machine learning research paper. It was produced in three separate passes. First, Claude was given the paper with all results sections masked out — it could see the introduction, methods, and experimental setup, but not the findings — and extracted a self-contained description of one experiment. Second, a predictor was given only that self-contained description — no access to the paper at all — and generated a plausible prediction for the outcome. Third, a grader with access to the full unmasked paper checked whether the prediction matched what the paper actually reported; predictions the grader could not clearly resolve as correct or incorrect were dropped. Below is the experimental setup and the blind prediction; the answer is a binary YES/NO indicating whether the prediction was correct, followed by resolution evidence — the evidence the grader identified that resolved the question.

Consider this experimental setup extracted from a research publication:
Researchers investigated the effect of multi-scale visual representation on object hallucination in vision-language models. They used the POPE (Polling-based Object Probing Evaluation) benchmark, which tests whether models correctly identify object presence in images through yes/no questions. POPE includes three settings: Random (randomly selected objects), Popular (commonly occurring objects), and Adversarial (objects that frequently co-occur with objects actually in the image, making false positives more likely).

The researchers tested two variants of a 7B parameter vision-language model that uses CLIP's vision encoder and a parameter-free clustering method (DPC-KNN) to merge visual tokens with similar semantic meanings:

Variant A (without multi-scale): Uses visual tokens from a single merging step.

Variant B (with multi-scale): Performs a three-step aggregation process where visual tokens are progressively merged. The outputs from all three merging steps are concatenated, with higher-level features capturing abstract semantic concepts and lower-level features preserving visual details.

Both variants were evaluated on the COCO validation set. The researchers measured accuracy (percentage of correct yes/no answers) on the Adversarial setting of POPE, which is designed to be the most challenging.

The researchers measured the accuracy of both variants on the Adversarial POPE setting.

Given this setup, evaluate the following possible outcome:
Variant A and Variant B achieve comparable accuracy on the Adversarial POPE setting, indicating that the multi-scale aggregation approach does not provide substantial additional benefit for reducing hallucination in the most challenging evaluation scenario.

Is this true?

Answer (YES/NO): NO